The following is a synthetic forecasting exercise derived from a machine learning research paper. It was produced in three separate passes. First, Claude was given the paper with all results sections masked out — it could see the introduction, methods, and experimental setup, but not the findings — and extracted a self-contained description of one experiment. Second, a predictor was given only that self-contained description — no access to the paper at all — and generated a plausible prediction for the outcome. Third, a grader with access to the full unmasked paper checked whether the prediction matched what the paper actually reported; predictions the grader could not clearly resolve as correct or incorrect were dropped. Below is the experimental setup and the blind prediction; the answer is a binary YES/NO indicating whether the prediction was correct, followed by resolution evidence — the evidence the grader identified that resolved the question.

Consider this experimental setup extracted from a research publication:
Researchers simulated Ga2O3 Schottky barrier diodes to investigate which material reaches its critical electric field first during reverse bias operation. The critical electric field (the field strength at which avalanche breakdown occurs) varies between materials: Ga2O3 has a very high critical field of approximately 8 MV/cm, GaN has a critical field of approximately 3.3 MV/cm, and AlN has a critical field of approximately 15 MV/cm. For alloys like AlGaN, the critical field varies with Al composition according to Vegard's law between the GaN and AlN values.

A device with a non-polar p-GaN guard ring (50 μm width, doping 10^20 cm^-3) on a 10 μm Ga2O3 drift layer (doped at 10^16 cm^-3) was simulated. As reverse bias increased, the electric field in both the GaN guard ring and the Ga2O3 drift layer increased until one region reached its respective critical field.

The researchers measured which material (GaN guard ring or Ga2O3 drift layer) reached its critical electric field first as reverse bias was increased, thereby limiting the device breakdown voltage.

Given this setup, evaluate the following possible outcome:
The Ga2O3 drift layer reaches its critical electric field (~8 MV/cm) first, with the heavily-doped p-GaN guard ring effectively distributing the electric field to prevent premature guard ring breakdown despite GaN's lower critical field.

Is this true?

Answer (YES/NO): NO